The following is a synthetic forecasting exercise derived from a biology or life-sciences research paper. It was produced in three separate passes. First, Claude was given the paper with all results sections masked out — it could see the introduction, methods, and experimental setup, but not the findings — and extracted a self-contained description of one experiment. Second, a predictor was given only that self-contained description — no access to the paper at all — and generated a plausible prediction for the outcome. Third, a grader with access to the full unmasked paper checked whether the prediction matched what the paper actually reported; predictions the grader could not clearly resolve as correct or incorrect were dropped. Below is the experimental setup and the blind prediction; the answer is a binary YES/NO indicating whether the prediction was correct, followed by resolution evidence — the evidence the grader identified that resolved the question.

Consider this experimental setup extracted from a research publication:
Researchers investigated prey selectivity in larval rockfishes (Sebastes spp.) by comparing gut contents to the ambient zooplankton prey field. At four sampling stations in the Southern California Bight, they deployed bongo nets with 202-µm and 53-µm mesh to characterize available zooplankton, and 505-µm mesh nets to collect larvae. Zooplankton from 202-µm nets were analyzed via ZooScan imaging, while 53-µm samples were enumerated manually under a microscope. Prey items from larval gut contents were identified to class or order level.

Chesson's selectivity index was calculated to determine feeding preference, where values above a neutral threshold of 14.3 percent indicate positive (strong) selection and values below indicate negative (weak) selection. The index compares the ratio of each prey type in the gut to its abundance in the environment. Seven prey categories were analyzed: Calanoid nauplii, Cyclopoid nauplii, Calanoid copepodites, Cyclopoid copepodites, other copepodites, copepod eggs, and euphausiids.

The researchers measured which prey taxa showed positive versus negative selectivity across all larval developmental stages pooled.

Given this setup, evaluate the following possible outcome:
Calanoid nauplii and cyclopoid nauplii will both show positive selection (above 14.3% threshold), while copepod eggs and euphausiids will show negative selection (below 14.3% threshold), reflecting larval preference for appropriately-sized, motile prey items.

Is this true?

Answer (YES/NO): NO